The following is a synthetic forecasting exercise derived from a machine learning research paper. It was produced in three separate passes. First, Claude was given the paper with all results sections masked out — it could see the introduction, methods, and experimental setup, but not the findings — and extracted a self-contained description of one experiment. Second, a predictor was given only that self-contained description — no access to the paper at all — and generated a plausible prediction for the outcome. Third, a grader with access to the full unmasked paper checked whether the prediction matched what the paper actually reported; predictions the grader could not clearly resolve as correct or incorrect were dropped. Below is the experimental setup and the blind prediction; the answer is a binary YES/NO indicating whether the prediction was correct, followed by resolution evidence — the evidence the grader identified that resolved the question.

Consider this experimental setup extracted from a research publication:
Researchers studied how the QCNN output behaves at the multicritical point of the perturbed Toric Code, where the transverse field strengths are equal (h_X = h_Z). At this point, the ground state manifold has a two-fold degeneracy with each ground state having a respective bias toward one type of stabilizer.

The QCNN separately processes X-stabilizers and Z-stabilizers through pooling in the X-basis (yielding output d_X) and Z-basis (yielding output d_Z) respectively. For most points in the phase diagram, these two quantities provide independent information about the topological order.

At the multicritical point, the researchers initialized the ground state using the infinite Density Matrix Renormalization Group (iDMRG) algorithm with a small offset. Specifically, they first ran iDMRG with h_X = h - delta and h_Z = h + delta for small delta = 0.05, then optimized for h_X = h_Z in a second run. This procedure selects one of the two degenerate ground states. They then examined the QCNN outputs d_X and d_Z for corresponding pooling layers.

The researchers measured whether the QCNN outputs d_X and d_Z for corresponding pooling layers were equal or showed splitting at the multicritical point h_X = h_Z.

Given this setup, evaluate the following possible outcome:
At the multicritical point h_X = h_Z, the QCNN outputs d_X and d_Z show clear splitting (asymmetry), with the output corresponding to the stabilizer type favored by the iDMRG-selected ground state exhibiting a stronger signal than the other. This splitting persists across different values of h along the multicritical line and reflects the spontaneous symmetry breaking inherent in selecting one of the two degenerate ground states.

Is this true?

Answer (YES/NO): YES